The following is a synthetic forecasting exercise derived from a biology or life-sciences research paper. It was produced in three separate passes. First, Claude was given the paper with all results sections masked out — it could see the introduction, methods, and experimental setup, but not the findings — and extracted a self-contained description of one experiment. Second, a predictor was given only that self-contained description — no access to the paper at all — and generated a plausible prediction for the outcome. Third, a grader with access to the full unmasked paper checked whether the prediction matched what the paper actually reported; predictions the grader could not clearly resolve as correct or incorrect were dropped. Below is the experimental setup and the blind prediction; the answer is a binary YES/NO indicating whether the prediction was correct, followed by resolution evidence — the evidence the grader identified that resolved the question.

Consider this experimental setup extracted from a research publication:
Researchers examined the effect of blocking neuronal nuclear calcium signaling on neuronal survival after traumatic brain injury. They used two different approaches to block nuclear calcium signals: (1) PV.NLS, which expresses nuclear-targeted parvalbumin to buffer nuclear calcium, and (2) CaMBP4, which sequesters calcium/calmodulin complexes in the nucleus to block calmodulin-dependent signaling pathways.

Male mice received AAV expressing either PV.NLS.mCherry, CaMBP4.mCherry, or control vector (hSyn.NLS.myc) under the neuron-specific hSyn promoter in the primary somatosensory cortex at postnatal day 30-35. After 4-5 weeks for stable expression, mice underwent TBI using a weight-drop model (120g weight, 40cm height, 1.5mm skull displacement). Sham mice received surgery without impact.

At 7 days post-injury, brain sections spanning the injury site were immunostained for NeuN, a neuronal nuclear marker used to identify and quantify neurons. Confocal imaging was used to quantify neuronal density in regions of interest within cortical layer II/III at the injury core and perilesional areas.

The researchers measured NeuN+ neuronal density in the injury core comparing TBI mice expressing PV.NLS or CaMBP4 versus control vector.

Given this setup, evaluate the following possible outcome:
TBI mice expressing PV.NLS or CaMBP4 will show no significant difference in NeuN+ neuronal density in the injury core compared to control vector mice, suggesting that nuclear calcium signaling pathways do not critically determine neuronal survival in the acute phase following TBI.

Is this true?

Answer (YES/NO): NO